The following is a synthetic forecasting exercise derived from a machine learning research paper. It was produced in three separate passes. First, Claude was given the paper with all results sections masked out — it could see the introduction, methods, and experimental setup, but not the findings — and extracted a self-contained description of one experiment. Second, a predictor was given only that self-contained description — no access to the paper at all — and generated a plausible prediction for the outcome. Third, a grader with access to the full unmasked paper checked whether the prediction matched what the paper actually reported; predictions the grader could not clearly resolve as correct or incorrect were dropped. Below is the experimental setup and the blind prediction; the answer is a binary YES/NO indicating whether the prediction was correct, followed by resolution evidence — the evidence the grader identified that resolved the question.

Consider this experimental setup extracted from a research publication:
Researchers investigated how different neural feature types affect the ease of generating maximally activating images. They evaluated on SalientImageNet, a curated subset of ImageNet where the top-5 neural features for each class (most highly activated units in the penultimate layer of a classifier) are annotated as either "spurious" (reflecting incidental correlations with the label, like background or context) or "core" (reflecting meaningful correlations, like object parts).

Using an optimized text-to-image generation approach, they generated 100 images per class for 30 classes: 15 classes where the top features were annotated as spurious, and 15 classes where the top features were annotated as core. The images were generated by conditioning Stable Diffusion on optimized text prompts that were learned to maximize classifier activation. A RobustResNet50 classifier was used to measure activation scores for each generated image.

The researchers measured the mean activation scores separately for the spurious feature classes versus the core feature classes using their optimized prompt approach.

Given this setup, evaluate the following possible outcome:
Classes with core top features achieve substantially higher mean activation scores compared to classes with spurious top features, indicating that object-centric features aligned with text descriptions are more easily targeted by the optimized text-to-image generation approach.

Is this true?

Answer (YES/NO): YES